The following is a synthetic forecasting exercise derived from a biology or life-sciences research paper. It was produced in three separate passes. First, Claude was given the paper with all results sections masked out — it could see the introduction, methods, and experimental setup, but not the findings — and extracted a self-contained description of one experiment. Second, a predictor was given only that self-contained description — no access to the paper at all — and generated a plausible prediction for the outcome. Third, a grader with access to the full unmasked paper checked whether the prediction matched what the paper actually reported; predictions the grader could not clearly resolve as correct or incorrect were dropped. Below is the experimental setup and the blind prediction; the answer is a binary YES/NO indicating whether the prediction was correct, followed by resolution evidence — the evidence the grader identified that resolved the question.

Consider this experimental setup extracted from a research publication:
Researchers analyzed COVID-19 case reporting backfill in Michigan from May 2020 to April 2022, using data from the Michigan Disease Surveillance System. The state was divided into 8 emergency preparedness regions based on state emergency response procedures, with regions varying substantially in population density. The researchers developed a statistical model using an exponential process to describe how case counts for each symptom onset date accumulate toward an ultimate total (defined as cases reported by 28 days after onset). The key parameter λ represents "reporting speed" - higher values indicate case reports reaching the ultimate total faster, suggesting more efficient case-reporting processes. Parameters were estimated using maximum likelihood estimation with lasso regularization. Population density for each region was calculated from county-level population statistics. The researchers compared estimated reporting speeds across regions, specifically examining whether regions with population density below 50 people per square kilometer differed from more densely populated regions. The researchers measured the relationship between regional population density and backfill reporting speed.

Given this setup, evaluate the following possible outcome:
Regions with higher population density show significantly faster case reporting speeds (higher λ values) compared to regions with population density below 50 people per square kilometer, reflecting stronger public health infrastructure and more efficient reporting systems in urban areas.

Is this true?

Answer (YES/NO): YES